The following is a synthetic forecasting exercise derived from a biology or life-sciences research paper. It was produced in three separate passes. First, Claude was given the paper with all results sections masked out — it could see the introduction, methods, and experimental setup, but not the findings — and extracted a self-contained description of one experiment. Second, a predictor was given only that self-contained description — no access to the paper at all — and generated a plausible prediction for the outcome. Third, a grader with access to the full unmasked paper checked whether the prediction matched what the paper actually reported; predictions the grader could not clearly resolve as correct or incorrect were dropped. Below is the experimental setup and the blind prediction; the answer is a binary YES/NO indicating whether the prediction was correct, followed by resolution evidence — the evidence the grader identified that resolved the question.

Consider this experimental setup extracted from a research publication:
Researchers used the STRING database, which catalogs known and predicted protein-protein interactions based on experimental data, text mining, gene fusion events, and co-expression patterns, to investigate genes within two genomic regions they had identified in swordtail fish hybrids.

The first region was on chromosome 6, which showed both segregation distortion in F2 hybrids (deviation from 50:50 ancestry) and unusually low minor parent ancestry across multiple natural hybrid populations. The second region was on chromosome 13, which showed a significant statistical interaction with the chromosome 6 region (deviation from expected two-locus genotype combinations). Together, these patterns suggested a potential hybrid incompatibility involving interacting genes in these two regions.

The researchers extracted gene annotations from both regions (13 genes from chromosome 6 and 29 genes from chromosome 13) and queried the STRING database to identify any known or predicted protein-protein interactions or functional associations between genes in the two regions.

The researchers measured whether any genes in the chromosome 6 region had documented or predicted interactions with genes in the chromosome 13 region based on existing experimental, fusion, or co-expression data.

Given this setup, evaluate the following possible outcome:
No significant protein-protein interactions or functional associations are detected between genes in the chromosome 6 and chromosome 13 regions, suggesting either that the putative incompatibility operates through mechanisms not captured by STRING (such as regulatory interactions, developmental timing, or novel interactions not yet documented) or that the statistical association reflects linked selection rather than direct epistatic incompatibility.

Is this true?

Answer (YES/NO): NO